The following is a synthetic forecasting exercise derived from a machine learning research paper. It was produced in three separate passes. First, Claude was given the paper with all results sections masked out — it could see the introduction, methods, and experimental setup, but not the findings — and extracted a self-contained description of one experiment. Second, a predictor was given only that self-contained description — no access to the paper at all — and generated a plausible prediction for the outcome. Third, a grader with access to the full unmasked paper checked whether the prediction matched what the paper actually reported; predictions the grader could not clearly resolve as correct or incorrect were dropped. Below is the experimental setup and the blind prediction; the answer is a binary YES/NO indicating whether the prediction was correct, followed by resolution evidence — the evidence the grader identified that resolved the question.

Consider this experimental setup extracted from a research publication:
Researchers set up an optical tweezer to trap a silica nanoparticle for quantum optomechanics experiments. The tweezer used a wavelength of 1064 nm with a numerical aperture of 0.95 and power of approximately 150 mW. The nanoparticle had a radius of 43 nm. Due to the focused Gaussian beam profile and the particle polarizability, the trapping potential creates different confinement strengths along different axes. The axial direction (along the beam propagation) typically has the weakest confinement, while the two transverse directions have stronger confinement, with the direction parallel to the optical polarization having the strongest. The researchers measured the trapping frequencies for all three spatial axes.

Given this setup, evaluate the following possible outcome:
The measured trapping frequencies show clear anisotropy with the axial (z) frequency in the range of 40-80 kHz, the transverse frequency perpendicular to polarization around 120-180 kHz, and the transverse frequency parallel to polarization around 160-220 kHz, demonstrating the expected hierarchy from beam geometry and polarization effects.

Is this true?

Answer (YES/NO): NO